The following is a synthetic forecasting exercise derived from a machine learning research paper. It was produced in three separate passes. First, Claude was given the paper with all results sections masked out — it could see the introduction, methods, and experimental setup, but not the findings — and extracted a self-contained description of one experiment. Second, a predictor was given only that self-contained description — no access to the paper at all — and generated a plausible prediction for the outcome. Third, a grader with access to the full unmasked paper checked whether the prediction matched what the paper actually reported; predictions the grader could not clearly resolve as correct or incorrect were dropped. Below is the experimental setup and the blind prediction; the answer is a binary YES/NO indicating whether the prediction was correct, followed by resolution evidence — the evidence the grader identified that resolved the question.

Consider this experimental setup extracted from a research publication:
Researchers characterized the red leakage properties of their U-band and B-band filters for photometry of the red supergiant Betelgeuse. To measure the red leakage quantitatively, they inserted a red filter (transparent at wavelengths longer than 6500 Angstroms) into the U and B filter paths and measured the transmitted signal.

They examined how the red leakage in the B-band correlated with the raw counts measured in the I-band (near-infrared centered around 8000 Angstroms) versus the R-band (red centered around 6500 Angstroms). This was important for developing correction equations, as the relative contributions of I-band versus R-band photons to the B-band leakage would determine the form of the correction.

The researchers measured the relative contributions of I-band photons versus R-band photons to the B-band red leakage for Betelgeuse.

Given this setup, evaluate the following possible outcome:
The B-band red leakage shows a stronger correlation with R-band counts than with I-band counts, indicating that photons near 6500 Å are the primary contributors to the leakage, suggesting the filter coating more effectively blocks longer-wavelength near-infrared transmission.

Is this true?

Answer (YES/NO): NO